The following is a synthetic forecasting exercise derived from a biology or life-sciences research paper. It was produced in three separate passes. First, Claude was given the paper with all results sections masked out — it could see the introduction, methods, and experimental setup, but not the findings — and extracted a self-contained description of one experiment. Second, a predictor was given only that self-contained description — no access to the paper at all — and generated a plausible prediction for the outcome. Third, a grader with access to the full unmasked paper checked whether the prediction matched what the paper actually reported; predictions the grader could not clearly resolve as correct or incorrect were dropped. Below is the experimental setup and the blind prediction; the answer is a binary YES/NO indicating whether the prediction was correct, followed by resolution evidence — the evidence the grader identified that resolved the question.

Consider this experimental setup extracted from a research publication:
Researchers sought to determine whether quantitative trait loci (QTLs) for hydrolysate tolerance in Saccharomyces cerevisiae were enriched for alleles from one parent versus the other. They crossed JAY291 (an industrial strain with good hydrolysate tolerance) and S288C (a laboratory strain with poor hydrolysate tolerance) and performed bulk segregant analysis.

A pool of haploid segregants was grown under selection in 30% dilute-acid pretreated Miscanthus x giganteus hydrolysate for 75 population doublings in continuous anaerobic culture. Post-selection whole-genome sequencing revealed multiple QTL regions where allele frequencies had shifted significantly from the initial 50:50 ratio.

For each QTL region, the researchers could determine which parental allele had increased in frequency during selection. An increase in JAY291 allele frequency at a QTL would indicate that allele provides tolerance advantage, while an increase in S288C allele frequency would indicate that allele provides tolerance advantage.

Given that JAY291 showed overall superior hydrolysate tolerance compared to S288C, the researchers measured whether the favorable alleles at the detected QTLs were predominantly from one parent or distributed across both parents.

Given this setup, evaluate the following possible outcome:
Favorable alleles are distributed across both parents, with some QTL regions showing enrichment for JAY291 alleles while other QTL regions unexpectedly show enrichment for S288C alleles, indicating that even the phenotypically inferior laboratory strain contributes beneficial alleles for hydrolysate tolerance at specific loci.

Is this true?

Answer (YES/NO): YES